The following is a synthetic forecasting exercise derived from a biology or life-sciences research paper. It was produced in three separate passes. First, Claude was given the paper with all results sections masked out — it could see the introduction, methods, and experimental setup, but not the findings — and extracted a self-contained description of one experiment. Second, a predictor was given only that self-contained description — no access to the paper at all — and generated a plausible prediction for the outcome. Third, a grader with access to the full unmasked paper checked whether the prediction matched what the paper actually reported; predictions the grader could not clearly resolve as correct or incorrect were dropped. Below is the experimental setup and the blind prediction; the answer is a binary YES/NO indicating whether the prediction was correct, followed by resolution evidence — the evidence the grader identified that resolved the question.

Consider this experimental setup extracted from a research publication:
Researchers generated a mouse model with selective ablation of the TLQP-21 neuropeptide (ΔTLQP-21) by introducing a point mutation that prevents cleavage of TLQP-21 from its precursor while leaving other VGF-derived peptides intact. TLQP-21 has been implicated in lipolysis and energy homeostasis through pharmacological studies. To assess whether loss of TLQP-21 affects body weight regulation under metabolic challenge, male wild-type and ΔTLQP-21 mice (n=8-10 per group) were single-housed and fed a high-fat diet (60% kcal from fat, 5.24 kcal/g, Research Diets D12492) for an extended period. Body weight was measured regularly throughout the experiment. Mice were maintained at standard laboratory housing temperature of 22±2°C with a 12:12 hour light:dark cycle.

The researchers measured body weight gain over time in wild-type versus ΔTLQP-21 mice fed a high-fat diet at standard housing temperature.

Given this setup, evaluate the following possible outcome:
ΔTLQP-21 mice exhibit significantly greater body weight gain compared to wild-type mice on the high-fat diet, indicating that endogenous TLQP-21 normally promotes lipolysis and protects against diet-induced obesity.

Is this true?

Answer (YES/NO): NO